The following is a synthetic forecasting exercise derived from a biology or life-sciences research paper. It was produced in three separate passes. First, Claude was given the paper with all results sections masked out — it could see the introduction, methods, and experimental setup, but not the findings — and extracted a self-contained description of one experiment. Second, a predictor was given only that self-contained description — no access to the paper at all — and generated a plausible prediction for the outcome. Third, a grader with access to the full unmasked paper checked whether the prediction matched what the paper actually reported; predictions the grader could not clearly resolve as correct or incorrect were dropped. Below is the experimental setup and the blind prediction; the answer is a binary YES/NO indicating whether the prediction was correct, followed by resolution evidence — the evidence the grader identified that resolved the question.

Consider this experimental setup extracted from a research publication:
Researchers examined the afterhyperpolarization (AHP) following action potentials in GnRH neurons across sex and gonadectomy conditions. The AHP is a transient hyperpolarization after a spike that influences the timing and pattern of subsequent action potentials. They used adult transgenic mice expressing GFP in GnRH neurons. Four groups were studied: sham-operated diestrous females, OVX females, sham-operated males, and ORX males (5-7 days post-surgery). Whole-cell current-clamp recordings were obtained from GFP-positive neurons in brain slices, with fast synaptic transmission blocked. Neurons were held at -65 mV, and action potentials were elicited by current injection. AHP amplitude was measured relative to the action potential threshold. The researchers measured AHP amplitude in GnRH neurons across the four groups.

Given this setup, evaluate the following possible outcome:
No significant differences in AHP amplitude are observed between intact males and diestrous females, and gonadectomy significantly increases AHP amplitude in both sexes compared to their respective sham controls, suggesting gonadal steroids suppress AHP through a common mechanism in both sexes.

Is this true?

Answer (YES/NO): NO